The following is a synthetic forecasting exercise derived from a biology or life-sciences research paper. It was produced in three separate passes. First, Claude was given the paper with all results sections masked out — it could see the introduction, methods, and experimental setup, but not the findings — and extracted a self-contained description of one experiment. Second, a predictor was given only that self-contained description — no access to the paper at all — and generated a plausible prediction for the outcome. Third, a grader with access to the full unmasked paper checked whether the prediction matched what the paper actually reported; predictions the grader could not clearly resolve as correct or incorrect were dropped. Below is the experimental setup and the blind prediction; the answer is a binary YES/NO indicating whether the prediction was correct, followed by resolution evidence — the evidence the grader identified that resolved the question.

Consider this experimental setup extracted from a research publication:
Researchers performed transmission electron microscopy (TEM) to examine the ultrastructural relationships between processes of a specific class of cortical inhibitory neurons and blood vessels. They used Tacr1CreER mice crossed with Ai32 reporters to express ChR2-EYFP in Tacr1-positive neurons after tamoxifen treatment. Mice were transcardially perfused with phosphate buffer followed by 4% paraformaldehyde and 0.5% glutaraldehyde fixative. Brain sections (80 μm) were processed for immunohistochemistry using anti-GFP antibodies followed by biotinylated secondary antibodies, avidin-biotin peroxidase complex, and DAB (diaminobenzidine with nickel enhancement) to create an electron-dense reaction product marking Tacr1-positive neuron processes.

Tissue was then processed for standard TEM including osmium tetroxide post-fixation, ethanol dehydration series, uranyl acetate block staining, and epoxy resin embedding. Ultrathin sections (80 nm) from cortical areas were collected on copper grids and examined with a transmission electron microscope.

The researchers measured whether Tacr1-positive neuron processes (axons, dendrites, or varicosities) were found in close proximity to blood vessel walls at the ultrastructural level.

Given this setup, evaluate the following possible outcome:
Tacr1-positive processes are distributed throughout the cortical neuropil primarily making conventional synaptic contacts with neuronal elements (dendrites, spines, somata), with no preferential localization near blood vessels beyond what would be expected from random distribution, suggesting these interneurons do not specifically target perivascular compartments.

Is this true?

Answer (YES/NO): NO